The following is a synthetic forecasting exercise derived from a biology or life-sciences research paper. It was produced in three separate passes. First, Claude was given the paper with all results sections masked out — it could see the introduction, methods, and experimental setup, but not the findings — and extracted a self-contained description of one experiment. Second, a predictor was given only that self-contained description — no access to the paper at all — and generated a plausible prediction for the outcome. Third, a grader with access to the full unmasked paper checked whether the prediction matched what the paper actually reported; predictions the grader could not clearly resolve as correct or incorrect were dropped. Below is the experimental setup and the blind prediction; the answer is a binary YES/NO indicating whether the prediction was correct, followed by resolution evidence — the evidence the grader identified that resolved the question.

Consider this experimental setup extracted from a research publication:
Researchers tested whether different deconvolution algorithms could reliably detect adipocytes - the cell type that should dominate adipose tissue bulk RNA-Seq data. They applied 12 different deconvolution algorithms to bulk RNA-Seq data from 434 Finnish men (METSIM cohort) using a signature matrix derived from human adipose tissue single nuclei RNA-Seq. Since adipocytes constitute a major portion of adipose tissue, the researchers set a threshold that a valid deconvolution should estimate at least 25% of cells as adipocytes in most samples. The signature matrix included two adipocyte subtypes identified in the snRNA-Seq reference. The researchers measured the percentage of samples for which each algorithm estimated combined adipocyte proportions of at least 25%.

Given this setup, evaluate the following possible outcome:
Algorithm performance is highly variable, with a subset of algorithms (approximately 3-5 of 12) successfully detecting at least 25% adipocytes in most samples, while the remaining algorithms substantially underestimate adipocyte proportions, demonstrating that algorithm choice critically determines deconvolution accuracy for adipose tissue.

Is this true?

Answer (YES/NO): NO